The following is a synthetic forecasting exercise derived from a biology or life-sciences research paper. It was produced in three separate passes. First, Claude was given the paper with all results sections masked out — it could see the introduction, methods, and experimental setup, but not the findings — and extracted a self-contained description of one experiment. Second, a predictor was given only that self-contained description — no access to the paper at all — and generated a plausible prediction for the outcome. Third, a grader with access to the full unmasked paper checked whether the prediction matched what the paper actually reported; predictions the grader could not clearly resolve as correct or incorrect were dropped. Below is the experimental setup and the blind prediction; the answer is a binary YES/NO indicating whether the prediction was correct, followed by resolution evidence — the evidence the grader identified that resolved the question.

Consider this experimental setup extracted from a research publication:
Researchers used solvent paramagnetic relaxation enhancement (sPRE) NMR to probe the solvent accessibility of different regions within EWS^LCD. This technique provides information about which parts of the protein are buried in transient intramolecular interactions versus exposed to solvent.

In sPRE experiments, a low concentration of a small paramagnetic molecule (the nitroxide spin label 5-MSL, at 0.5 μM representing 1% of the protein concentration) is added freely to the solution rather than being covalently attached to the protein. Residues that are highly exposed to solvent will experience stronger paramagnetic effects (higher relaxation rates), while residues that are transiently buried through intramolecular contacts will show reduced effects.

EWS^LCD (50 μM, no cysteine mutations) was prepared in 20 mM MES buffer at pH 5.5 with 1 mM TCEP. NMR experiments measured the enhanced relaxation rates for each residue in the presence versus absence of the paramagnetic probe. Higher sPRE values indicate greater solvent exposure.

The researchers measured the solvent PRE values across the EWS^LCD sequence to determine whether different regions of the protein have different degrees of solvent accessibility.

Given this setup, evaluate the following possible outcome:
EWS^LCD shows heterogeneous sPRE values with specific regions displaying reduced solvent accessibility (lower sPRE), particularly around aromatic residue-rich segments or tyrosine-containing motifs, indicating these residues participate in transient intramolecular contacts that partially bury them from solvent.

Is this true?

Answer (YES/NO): NO